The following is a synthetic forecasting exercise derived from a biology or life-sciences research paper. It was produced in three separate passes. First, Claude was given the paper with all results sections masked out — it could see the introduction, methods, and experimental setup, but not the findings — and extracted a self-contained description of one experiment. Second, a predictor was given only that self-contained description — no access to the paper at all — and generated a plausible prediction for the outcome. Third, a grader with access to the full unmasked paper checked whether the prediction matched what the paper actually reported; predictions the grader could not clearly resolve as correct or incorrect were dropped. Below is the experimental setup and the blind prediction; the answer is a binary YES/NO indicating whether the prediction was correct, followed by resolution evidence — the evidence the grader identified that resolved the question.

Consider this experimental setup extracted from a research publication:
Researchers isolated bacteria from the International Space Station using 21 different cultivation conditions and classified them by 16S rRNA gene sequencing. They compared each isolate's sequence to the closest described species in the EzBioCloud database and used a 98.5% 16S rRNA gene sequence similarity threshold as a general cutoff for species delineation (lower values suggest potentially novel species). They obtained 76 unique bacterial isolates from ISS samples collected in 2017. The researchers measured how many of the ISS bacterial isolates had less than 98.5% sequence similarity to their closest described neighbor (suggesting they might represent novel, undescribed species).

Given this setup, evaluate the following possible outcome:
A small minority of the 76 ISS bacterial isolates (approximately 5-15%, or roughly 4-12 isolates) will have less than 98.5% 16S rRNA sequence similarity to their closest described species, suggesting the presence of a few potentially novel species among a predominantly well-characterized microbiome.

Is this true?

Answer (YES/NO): YES